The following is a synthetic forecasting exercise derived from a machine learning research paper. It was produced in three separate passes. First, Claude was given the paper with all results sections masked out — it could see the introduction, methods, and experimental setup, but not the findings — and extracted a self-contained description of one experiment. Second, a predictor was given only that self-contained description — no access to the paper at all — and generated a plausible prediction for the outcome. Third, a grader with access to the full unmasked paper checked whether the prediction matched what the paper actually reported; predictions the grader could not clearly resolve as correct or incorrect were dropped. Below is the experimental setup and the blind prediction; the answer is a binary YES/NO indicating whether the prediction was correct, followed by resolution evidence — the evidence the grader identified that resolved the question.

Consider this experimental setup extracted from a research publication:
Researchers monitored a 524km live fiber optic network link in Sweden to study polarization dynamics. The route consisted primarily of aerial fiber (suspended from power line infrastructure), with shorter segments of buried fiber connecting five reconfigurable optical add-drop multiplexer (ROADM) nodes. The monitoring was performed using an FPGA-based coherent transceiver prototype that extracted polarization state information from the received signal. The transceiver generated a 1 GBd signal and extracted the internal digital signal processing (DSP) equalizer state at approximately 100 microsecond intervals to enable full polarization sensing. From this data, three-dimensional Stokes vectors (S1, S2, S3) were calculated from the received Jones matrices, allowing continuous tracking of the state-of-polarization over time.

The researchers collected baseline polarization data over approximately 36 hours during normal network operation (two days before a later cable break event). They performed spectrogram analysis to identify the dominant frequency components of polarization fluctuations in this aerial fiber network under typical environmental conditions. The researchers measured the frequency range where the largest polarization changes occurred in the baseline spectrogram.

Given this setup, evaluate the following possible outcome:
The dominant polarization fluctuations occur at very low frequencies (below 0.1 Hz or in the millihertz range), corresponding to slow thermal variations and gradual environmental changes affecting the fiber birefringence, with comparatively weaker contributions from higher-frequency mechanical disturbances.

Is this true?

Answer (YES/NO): NO